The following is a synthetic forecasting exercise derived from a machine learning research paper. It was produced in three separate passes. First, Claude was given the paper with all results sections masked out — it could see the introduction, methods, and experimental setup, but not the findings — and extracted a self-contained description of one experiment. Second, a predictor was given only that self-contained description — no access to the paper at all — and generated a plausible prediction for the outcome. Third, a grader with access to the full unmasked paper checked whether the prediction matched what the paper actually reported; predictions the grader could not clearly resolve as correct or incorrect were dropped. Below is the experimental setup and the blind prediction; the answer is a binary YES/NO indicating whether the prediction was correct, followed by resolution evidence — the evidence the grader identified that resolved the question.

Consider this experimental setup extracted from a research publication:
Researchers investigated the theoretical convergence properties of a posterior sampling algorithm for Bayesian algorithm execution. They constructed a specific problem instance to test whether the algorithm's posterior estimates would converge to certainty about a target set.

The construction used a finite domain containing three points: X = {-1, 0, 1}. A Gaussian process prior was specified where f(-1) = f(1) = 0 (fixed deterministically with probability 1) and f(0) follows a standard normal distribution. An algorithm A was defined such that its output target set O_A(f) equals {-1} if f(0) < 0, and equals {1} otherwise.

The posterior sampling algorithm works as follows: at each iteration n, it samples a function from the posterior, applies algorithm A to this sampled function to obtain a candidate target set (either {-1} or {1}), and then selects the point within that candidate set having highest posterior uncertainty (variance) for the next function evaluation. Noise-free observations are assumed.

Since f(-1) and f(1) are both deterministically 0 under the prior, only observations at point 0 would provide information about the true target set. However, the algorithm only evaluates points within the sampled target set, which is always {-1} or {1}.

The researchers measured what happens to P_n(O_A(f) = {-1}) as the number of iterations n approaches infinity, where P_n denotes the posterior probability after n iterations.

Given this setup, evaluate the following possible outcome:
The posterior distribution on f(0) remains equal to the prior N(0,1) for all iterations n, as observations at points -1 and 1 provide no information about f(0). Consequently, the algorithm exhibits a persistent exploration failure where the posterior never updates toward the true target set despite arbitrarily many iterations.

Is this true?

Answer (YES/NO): YES